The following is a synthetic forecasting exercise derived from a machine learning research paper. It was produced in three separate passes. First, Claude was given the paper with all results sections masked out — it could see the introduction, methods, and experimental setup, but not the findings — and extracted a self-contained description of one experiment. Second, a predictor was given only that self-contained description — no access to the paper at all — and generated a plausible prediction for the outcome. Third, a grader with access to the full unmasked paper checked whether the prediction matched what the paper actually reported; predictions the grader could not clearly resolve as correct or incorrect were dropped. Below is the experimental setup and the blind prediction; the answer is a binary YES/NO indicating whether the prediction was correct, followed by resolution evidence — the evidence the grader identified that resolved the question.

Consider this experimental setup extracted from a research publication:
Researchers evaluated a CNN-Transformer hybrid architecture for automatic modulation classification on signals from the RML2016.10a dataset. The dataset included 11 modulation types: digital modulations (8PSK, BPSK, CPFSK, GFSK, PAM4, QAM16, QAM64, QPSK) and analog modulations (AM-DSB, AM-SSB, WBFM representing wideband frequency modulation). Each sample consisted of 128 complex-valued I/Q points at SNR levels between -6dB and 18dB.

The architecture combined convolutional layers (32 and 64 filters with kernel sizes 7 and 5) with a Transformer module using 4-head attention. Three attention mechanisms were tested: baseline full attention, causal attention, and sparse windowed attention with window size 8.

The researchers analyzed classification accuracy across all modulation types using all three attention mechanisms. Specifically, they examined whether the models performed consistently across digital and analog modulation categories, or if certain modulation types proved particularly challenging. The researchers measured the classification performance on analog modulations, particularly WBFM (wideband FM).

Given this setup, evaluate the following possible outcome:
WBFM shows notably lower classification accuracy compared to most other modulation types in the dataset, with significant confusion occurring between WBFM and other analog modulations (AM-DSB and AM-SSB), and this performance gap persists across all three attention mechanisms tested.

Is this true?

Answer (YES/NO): NO